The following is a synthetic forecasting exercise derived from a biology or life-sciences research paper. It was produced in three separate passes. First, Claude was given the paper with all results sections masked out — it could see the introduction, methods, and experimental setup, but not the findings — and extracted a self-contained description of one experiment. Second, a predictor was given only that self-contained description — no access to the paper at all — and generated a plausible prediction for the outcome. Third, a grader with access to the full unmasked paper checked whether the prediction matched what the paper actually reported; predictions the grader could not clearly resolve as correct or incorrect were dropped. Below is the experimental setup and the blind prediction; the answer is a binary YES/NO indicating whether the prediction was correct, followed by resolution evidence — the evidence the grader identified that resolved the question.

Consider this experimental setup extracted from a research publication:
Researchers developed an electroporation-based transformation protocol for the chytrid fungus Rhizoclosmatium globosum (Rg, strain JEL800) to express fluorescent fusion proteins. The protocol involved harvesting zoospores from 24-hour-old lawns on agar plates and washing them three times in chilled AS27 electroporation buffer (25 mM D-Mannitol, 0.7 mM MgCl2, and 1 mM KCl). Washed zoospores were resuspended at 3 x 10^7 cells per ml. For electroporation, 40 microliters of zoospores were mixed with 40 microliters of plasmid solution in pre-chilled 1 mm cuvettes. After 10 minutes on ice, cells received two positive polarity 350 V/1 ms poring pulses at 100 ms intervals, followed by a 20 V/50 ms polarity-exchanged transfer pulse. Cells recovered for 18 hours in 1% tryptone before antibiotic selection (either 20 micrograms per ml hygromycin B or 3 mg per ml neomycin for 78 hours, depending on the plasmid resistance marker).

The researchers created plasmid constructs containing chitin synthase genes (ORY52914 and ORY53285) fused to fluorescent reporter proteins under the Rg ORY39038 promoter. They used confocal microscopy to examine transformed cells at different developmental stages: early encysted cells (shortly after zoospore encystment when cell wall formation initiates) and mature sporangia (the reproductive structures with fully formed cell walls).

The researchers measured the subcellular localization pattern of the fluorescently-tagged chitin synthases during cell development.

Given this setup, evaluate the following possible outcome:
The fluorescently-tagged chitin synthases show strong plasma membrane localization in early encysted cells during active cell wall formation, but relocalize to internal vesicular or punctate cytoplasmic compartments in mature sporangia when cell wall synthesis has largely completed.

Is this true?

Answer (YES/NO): NO